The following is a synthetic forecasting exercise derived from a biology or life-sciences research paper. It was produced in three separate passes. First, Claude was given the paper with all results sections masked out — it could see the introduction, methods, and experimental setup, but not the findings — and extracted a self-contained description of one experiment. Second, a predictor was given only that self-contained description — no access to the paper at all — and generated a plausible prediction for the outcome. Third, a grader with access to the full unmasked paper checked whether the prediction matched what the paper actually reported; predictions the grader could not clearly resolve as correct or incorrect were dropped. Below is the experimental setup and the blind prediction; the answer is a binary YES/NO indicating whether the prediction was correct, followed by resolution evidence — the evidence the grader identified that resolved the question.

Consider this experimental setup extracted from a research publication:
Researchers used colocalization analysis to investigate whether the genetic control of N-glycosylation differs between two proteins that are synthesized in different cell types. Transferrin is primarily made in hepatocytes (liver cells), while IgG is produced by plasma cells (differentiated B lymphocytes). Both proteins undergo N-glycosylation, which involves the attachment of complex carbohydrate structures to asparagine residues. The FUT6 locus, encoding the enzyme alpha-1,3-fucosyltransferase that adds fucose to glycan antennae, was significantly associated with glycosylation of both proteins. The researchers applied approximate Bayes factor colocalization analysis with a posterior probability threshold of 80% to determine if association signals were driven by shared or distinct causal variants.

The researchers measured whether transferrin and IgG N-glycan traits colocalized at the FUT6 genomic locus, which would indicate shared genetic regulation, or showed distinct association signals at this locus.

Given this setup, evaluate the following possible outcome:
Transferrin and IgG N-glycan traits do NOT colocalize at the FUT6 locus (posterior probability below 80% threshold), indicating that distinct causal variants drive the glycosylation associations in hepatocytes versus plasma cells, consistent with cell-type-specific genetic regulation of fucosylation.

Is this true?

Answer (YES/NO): YES